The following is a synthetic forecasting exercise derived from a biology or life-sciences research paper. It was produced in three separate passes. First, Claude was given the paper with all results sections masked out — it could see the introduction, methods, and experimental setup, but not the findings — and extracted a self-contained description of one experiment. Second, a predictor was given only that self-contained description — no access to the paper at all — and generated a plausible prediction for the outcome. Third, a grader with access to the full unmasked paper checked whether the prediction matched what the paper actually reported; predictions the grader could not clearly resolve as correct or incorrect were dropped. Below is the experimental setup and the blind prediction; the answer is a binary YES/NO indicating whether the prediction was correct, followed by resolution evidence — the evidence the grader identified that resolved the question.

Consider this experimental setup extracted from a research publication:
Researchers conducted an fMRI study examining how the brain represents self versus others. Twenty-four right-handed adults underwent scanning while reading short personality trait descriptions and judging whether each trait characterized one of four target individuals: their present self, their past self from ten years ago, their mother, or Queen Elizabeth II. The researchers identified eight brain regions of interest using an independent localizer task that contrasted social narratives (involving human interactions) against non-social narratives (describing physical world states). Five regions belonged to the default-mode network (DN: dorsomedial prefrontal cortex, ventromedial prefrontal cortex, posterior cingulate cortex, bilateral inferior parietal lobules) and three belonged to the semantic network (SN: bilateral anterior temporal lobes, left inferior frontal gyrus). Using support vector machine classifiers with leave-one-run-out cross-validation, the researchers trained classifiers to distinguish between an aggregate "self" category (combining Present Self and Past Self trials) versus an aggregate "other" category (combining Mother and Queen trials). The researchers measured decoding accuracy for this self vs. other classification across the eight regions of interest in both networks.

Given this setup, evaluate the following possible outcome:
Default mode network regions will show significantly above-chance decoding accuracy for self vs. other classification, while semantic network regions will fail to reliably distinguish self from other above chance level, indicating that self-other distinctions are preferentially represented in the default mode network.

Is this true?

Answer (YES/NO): NO